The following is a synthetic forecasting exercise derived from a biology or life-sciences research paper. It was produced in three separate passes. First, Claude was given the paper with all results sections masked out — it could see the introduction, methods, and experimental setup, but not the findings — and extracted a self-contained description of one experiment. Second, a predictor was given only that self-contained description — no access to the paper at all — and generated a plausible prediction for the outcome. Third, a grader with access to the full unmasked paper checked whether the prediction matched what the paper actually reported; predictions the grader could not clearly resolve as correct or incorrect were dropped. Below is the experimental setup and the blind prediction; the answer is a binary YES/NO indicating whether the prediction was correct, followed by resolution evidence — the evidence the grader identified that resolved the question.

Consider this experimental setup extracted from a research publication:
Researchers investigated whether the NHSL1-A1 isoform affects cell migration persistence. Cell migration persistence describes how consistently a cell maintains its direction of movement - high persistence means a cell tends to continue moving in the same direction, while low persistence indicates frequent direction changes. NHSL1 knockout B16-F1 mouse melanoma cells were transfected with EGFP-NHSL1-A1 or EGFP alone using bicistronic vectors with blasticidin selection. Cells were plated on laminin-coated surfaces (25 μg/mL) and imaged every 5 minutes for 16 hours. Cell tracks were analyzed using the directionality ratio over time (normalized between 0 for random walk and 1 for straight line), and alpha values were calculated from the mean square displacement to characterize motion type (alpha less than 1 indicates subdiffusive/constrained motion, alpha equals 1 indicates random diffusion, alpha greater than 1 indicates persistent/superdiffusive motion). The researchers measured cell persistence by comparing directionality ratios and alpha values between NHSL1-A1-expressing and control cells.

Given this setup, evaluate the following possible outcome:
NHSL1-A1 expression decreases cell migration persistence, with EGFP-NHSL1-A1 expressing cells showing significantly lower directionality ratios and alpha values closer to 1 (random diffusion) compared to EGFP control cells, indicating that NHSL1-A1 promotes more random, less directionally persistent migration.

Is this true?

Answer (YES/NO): YES